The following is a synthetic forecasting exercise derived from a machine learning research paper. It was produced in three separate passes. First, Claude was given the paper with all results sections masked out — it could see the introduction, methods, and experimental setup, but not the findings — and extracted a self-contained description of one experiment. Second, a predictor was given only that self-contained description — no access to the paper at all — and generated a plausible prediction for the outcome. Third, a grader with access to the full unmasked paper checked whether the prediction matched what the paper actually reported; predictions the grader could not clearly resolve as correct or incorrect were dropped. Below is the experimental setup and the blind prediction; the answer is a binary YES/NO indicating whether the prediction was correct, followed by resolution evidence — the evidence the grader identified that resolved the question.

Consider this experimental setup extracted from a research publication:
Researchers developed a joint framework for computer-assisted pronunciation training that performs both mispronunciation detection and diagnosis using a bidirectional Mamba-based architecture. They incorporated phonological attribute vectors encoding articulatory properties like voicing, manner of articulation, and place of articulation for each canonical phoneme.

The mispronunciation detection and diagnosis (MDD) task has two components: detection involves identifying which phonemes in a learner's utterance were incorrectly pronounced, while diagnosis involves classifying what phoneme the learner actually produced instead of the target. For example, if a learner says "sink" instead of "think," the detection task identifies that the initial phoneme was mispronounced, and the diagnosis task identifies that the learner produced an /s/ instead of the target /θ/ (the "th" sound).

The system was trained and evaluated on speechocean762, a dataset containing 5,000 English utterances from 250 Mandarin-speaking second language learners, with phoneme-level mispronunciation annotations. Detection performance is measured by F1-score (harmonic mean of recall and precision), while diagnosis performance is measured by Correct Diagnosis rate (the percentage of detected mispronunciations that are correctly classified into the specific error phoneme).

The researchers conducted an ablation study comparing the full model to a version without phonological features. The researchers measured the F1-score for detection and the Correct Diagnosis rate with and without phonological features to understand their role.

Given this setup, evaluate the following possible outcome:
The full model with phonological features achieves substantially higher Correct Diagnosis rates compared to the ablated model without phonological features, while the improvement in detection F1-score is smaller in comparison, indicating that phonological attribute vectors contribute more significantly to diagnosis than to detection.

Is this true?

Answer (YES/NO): NO